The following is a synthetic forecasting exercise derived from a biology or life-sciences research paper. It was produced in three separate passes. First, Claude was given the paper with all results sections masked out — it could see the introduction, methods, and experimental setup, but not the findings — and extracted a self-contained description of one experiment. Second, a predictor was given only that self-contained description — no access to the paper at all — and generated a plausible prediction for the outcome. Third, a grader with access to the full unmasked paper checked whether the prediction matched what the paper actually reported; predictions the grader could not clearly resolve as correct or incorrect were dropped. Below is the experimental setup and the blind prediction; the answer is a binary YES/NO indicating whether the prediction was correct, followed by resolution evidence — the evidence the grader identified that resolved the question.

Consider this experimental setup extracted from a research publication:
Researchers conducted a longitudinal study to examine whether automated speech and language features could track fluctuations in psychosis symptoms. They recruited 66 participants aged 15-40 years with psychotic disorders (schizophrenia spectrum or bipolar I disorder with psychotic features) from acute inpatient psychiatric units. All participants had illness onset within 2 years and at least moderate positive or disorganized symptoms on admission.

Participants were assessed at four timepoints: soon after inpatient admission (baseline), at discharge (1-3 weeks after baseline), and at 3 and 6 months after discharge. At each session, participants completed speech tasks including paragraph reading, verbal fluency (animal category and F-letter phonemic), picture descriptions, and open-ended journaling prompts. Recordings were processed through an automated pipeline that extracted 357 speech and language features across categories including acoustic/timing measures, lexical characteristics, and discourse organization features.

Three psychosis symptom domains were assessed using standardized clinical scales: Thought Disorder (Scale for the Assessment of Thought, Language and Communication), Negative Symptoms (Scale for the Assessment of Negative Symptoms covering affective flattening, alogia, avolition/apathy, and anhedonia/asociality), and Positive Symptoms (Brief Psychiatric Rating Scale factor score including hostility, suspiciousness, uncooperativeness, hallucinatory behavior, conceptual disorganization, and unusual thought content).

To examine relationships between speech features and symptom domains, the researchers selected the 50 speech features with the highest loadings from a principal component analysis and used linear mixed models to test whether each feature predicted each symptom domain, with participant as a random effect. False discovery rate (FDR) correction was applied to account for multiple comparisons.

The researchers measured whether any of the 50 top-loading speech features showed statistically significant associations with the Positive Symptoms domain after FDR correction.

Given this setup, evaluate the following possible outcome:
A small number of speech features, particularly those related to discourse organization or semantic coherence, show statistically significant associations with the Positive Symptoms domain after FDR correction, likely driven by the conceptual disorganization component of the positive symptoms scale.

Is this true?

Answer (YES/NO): NO